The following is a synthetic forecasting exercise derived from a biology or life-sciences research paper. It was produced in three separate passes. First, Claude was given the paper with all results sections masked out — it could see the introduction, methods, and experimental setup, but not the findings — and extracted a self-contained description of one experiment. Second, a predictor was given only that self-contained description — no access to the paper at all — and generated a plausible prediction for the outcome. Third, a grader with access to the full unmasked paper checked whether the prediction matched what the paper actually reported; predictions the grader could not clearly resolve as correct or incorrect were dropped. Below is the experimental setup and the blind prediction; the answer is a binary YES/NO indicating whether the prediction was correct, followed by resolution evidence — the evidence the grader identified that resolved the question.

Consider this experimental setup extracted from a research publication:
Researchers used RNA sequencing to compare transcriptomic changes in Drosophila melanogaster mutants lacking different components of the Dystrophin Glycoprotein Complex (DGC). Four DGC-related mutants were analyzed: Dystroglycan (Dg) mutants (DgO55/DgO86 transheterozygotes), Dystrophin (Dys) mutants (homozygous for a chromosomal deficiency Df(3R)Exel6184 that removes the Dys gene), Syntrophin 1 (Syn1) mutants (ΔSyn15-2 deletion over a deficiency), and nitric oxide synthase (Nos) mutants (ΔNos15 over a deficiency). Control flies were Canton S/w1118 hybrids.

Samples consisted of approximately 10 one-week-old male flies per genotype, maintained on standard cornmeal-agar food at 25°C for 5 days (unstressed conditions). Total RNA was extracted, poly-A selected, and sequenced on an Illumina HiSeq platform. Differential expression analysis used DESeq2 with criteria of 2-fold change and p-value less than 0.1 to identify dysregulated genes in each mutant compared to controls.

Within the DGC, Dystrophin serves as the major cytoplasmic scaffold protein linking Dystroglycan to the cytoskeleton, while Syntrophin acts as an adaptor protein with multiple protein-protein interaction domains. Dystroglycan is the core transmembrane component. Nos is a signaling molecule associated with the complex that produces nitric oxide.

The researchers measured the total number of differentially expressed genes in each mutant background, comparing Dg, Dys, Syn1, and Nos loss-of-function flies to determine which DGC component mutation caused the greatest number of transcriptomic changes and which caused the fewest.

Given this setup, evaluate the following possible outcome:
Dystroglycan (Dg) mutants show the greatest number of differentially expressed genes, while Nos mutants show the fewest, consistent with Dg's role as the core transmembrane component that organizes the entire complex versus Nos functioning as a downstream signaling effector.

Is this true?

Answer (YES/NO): NO